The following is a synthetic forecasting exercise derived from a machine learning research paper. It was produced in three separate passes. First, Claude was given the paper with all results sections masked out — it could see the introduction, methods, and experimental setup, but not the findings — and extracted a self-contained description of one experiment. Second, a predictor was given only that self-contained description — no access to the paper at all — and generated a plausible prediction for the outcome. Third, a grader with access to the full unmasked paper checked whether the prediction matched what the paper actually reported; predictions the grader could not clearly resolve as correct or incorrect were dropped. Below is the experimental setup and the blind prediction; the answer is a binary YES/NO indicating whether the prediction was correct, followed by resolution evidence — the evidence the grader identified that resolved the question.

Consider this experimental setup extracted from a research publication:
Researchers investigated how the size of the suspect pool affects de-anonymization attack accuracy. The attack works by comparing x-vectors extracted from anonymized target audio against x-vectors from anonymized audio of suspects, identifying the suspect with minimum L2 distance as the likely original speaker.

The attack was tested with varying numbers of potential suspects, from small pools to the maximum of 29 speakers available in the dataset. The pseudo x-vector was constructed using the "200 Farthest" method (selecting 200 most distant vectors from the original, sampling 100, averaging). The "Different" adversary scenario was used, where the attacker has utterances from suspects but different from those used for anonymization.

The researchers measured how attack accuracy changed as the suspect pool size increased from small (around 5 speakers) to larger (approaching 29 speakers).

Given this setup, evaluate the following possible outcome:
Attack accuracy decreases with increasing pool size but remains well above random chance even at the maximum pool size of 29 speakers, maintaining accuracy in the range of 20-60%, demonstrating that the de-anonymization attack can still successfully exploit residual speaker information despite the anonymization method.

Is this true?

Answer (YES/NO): NO